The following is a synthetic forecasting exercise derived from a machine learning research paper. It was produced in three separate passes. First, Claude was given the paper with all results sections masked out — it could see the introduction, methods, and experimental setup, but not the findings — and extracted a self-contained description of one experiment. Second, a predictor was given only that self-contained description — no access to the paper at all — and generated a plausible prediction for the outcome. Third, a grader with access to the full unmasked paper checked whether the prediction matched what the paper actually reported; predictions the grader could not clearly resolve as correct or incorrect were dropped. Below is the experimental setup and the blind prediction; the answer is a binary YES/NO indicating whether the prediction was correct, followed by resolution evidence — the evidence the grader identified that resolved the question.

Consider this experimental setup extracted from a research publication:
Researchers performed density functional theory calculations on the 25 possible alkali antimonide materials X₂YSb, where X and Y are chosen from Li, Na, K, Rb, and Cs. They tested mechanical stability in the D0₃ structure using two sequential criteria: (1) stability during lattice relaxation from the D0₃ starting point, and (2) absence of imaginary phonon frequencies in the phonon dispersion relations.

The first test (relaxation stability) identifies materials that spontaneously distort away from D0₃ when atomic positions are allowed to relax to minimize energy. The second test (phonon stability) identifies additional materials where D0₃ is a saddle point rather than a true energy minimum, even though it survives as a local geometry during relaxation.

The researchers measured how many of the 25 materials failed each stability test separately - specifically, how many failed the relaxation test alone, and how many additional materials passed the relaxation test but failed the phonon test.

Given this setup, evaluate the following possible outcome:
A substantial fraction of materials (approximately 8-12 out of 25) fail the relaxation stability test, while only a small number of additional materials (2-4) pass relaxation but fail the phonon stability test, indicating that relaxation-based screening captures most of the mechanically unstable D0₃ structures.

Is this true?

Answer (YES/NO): NO